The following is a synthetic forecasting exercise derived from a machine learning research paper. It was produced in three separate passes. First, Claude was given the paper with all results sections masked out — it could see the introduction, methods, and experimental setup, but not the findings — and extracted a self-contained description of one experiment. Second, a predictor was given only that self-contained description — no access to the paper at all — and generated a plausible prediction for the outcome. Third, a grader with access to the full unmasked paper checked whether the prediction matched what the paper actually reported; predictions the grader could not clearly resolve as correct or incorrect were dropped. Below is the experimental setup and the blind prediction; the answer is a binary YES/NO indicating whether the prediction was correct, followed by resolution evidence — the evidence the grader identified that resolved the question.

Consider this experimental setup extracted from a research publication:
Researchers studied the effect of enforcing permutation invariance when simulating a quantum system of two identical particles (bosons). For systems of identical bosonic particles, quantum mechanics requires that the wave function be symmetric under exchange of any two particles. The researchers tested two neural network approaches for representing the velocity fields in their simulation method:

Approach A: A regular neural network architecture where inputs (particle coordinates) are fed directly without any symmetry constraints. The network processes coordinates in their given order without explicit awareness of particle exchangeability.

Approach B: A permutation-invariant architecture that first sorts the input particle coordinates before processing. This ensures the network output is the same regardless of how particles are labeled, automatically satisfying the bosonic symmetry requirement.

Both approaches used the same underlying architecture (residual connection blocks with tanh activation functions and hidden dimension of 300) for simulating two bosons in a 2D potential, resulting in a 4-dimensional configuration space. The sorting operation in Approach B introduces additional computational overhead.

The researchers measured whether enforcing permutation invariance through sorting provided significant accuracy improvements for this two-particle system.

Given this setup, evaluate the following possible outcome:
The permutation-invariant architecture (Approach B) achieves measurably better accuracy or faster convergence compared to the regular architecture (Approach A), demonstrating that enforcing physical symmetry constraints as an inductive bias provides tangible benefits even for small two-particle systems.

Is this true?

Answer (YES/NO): NO